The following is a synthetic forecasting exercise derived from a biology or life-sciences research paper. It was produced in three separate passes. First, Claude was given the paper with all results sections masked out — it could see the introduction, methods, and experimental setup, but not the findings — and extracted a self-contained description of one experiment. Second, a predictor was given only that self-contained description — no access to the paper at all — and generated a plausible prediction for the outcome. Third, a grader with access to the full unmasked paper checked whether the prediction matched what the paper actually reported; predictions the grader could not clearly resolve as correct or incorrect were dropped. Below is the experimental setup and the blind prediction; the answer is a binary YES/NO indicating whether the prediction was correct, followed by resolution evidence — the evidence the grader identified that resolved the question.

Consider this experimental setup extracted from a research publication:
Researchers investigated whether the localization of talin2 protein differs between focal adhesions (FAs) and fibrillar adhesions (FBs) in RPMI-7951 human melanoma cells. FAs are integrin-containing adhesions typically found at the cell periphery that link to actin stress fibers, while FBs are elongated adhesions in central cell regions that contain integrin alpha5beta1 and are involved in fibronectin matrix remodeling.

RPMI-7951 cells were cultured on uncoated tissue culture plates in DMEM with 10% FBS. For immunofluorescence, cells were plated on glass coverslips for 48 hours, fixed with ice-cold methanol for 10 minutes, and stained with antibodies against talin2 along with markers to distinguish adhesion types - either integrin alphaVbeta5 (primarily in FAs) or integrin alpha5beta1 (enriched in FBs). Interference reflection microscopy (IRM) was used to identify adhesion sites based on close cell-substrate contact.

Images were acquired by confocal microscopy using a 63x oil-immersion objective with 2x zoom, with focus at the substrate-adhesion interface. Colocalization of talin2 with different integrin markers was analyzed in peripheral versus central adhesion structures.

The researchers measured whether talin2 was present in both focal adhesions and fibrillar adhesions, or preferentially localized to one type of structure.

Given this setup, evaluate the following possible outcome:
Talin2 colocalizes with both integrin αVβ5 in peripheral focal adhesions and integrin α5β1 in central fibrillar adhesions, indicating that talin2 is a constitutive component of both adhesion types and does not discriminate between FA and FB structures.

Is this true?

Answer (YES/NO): YES